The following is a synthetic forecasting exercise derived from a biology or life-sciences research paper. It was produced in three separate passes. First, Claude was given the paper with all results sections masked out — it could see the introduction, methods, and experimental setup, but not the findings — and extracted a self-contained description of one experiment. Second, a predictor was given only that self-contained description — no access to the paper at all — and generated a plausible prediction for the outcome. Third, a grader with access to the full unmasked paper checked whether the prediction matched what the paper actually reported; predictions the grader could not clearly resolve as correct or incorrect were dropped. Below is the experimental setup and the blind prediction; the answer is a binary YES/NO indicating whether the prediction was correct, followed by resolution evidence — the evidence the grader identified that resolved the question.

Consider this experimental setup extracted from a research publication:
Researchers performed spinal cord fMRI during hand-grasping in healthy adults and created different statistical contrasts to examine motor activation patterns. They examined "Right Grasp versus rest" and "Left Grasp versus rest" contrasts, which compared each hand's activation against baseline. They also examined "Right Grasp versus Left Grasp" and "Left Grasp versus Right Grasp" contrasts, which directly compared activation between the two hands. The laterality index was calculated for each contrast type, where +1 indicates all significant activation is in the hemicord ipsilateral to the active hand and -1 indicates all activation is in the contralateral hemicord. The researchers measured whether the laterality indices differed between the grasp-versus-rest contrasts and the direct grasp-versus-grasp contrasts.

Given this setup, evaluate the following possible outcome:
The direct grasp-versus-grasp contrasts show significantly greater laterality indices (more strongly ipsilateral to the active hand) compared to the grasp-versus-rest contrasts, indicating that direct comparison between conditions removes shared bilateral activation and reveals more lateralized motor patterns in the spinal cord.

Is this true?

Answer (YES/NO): YES